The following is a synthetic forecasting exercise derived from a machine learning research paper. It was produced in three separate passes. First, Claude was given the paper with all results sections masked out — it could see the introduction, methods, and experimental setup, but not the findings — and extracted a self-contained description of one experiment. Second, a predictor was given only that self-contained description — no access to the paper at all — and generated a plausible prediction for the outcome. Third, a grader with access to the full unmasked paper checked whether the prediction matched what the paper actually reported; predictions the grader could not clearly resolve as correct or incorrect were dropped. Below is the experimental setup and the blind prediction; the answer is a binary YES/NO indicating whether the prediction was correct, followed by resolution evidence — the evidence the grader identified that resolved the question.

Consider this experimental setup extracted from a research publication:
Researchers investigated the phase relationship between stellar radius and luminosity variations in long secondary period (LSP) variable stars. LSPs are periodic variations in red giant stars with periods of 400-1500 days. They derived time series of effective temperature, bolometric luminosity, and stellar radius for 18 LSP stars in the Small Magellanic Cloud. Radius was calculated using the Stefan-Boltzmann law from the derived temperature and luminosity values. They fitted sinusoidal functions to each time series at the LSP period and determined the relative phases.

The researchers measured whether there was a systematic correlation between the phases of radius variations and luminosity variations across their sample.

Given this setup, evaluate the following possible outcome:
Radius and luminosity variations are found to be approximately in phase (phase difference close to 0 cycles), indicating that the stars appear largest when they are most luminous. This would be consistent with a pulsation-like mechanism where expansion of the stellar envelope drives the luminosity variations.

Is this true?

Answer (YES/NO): NO